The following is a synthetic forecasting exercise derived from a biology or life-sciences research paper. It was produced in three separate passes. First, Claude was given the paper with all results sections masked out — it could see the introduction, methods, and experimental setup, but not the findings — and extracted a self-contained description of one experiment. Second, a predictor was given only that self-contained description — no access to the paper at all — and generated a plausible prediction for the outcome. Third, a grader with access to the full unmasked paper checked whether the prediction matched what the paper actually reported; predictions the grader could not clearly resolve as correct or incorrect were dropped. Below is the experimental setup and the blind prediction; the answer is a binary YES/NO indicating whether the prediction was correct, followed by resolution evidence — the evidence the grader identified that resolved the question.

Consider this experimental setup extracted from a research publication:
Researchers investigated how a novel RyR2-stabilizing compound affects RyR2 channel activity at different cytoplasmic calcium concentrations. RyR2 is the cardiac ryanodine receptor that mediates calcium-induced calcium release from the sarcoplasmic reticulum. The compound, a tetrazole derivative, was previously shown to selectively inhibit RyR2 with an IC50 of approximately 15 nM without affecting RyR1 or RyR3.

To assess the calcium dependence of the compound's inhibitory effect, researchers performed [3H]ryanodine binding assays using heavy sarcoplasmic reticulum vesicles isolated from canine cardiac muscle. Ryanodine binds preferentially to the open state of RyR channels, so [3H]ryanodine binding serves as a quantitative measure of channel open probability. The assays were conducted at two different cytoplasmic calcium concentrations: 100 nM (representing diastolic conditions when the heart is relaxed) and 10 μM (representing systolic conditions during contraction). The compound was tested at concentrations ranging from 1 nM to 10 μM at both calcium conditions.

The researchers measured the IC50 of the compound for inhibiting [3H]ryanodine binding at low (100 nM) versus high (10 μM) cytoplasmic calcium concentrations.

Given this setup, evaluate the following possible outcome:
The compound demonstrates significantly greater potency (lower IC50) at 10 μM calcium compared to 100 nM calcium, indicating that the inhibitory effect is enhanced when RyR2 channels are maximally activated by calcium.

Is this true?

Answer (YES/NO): NO